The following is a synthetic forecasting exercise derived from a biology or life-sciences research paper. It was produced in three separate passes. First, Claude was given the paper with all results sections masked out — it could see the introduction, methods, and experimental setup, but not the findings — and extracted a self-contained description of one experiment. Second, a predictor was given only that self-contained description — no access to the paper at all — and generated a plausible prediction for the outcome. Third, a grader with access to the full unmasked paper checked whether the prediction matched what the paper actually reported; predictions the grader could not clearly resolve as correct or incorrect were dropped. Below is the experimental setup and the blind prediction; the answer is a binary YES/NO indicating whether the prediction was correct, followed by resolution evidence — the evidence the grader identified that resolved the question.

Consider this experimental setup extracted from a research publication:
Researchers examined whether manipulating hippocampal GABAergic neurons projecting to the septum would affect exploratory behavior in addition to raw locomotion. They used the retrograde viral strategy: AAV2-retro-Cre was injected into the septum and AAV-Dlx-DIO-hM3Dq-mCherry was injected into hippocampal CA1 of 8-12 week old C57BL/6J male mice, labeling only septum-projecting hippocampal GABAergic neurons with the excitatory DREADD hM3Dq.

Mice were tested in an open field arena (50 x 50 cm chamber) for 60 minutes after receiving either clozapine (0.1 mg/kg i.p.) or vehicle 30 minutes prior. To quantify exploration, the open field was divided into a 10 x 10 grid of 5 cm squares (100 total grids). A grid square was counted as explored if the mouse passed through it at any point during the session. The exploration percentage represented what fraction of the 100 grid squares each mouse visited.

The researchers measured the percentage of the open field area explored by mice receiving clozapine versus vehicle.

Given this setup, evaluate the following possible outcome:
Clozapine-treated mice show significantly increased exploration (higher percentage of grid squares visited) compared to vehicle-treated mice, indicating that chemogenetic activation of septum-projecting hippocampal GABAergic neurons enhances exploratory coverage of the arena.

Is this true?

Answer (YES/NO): NO